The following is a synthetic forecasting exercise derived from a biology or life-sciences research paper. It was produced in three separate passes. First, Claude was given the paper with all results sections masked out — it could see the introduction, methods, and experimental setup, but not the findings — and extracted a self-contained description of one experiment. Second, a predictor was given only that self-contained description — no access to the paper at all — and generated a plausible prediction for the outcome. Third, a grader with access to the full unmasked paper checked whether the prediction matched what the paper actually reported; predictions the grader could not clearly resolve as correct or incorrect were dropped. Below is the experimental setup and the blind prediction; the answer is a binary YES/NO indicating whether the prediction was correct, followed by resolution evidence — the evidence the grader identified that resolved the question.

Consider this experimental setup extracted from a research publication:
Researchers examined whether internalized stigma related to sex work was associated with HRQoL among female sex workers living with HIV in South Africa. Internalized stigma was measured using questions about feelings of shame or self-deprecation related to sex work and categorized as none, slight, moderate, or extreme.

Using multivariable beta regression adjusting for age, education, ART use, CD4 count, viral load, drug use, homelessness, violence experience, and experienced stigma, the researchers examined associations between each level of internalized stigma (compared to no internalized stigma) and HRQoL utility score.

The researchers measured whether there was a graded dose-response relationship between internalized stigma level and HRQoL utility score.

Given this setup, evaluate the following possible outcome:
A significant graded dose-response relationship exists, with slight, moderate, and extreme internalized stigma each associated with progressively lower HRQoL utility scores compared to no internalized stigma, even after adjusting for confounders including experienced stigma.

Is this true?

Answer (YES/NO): NO